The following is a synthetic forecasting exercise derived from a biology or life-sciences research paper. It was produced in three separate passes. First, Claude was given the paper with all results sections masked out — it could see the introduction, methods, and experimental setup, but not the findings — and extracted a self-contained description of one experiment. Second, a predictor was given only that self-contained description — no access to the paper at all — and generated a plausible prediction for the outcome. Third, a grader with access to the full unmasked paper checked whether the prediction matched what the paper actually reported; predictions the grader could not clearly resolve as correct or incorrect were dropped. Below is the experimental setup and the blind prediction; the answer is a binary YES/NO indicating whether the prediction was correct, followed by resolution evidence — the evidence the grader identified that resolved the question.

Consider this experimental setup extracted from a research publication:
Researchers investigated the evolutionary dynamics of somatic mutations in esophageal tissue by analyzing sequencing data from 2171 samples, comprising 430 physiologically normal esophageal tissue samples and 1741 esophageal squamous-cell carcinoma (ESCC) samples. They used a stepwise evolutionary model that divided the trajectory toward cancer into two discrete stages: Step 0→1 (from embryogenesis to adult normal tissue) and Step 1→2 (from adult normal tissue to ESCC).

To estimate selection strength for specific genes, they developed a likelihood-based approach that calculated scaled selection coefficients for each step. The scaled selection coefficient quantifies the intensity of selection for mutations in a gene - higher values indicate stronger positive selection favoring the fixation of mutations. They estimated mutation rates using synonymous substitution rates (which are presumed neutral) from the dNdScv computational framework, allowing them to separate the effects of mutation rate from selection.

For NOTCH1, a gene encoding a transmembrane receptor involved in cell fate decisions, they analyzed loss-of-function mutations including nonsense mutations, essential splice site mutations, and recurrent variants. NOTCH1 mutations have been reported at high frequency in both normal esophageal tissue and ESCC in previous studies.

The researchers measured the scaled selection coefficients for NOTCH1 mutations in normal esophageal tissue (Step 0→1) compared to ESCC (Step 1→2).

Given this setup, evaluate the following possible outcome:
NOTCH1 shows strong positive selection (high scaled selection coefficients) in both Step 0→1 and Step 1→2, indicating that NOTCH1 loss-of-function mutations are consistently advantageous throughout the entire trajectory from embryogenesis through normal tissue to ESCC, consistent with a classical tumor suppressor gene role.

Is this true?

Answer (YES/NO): NO